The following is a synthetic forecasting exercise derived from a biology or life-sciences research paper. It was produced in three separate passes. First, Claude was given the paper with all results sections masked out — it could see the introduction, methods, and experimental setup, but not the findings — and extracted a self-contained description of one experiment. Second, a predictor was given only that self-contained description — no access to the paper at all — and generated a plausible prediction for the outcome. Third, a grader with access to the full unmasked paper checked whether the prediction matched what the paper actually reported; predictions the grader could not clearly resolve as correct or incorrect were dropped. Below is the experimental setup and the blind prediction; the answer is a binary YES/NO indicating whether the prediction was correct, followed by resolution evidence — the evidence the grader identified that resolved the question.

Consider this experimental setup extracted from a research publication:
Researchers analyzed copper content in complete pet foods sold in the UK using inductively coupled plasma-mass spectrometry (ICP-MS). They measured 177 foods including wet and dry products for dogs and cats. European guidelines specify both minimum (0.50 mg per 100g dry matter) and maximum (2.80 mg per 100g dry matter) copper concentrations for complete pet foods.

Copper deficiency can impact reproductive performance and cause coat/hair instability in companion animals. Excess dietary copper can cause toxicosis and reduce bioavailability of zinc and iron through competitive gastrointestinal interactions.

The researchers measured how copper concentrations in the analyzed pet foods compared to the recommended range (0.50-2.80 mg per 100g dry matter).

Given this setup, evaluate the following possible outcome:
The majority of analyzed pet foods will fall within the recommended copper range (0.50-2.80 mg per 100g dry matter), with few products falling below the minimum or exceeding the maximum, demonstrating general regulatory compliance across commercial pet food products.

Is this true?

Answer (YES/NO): NO